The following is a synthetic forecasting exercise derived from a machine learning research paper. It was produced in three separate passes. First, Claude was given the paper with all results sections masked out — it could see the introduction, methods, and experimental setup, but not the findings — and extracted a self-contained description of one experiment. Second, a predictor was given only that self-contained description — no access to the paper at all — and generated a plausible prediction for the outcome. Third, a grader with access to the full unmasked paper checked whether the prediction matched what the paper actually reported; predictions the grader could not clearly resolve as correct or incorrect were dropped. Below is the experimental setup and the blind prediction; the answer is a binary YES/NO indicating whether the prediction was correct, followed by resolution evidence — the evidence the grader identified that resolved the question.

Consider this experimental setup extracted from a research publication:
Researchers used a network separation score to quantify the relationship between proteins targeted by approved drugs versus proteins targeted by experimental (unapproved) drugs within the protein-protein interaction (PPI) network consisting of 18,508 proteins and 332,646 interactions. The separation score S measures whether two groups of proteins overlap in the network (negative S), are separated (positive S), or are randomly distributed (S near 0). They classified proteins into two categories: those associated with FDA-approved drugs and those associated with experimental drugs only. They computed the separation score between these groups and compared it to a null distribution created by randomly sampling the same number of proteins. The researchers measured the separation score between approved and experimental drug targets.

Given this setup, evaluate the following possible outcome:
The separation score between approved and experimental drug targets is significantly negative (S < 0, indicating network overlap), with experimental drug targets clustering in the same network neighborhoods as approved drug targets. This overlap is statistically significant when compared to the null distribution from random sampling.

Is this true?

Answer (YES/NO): YES